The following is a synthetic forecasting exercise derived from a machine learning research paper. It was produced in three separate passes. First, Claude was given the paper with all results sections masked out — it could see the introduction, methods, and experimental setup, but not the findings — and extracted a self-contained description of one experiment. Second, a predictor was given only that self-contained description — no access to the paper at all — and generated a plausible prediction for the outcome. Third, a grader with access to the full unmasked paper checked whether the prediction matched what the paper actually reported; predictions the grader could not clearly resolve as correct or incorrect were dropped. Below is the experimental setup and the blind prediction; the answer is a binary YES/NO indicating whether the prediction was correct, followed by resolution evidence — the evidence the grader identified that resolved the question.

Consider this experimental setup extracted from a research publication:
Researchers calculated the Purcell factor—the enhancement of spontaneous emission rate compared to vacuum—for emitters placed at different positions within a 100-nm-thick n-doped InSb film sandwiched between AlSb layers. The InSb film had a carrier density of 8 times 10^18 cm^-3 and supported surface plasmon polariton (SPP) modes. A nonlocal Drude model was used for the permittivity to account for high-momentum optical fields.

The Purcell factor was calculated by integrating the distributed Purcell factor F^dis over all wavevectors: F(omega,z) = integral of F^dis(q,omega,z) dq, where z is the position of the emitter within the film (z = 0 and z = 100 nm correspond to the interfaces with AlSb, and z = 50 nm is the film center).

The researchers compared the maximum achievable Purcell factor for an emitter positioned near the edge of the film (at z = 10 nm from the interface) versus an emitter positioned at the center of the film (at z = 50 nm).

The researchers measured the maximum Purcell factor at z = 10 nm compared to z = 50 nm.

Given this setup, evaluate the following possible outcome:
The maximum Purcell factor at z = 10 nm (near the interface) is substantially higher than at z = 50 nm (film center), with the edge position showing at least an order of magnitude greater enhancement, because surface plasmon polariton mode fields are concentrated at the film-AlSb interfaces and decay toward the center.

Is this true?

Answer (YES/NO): YES